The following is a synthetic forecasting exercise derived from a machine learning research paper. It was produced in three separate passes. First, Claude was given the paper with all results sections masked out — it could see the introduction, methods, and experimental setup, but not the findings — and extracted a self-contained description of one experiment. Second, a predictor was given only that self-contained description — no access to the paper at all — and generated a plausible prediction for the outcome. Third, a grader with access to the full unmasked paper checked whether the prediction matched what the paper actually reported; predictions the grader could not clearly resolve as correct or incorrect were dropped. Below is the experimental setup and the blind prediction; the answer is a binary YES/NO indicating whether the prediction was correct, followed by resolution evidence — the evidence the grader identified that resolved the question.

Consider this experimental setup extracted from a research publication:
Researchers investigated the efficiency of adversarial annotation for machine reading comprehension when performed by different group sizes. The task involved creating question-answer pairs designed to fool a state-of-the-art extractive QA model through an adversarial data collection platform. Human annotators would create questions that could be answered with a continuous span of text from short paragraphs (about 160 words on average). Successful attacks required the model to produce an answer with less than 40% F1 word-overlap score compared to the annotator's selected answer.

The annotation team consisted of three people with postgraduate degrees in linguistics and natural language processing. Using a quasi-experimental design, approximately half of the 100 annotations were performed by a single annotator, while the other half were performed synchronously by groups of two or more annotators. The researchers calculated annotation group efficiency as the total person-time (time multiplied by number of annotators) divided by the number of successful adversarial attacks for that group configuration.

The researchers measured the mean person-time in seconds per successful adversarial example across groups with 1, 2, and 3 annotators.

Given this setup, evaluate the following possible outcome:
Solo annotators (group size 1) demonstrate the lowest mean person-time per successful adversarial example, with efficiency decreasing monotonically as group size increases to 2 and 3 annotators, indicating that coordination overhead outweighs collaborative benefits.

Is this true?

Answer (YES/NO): YES